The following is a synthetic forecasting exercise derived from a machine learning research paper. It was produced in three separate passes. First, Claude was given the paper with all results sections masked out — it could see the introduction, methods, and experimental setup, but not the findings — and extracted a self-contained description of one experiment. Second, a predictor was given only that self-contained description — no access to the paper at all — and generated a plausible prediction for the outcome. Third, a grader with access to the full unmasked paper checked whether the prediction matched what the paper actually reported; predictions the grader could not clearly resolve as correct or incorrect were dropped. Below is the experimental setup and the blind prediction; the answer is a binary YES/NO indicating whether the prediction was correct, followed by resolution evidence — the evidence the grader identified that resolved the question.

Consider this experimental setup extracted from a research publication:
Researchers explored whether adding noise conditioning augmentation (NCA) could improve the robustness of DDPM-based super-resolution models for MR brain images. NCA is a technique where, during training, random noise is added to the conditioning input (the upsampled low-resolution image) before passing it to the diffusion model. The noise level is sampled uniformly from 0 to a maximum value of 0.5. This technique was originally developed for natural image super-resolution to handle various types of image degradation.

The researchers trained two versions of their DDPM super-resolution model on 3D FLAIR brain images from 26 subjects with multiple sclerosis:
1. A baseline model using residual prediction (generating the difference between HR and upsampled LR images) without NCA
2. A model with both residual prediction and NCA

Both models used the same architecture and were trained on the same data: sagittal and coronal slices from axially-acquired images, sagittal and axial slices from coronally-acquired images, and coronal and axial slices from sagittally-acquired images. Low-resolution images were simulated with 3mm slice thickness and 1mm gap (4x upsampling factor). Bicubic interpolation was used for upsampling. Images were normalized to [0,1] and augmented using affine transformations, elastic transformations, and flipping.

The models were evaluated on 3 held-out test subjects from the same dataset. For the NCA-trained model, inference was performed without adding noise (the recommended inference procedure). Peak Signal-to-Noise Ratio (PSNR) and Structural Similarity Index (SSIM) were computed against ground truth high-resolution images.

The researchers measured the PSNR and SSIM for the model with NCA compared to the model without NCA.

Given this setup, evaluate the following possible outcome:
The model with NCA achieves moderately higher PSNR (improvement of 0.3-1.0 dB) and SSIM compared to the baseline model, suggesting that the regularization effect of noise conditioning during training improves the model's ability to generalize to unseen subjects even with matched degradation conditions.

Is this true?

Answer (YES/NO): NO